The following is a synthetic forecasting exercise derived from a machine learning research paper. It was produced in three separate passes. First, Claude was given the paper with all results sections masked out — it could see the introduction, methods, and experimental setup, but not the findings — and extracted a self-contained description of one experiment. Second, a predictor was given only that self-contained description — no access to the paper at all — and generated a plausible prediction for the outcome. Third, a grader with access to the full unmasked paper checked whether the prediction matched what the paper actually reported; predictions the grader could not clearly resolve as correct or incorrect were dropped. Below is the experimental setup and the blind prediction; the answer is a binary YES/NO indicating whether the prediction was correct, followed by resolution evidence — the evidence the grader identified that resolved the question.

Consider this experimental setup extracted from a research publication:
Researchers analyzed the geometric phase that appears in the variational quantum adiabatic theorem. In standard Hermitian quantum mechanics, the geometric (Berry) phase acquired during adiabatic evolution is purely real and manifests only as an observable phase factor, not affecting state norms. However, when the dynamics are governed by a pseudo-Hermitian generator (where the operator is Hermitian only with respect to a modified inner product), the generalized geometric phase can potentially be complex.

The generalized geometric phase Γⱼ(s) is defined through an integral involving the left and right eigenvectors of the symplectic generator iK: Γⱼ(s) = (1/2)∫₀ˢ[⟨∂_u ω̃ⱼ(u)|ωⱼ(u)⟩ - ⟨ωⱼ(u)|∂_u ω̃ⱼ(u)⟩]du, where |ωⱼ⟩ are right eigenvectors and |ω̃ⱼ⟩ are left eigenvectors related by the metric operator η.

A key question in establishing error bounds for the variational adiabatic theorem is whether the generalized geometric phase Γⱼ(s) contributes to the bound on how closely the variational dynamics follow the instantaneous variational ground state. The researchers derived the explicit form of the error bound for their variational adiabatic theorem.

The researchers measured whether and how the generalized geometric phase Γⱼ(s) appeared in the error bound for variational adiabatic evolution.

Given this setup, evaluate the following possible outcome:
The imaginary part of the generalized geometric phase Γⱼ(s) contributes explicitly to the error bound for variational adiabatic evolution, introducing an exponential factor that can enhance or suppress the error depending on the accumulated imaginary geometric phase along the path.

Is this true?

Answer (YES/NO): YES